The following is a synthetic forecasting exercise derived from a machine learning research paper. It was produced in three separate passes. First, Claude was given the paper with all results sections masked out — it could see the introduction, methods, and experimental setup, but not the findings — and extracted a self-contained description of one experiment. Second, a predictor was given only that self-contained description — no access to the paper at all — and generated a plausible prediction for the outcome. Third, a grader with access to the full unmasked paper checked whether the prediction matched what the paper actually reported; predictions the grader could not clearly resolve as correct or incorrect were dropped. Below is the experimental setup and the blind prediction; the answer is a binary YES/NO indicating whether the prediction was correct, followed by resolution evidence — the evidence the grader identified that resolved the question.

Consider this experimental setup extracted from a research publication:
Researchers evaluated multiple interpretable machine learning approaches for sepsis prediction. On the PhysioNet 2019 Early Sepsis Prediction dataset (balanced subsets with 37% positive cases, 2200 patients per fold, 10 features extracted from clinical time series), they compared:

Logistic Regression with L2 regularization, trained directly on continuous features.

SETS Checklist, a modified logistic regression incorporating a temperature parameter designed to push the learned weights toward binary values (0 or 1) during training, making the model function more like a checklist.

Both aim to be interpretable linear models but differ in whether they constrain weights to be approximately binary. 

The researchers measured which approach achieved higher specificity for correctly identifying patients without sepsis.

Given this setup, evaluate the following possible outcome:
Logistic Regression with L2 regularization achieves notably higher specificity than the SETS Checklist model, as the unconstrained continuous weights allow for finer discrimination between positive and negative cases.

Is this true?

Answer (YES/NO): YES